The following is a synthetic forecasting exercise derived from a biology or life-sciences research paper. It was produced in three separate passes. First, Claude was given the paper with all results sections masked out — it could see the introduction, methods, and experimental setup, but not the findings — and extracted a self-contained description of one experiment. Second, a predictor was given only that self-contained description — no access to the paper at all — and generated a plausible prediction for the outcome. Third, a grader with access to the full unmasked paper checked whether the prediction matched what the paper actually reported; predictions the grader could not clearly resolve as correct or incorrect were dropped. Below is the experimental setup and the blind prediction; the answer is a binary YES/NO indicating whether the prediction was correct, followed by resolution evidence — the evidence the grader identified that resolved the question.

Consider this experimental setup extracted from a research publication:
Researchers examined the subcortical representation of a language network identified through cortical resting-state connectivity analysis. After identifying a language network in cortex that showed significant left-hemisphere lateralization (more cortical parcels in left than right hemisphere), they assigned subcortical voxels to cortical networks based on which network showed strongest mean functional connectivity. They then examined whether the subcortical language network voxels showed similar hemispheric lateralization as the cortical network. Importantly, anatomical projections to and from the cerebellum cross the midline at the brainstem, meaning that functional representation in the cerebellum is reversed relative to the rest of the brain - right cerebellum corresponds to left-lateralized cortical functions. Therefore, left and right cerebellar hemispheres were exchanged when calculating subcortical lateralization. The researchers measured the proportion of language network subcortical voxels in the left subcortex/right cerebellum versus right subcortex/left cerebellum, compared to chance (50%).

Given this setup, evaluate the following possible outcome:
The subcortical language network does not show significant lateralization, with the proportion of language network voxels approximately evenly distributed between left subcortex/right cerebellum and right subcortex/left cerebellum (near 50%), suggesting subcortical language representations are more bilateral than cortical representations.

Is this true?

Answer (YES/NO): NO